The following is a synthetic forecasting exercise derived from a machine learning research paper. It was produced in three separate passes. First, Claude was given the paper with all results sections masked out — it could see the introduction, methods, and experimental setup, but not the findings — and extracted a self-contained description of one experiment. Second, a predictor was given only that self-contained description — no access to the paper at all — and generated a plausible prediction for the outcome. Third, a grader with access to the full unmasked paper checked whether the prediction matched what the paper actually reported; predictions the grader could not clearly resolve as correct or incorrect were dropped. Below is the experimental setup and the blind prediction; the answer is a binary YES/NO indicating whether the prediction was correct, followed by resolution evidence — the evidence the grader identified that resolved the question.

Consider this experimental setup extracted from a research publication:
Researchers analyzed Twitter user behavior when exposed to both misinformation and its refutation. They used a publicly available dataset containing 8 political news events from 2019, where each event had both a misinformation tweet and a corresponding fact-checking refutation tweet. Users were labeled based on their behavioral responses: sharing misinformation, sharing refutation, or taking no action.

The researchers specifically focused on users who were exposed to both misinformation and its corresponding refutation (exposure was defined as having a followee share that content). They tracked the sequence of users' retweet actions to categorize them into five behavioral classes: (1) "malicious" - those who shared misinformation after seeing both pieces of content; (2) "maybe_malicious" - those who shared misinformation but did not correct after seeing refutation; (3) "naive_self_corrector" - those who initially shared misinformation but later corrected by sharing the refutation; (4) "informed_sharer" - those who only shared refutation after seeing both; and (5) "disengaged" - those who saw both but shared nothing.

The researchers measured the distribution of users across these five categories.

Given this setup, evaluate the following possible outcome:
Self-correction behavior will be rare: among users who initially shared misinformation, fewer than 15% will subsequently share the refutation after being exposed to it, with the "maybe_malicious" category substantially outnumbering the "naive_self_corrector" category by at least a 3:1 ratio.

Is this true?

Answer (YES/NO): NO